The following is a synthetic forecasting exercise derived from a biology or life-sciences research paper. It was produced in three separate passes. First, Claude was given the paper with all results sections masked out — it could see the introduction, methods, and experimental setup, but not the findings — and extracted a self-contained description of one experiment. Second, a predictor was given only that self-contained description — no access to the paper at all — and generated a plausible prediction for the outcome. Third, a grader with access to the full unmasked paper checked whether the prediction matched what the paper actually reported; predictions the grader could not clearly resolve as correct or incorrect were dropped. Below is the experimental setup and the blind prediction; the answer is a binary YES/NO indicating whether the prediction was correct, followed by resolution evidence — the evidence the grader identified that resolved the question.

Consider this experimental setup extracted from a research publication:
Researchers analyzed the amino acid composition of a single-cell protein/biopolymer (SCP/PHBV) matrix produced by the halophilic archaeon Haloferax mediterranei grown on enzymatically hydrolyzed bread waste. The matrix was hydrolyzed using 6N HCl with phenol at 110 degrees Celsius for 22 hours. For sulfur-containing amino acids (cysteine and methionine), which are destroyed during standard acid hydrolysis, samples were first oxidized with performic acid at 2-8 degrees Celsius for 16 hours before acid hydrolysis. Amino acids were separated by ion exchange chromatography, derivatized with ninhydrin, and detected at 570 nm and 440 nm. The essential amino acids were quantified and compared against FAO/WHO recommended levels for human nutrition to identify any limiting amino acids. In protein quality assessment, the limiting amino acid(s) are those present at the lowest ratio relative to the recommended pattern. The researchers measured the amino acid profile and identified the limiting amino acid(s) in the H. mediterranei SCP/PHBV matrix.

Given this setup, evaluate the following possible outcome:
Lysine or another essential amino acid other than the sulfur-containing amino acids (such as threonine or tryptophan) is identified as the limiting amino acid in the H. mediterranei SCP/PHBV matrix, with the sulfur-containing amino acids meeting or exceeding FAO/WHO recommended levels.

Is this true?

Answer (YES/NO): YES